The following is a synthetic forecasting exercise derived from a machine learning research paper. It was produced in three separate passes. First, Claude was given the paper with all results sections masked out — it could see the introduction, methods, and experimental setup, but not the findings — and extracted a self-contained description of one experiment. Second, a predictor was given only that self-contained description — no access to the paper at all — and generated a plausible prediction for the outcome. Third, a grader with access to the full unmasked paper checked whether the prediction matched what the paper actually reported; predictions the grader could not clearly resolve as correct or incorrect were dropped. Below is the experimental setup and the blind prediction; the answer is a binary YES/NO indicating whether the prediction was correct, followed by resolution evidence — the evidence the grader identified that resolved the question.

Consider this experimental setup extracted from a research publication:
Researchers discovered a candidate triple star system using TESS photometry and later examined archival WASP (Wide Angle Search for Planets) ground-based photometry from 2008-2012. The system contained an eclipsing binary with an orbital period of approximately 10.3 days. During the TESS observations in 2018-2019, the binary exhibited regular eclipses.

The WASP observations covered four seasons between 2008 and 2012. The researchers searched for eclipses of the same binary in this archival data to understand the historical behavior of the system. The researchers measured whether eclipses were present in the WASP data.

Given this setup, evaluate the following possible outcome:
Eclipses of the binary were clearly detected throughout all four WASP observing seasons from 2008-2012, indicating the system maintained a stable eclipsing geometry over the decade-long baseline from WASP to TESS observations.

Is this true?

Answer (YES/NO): NO